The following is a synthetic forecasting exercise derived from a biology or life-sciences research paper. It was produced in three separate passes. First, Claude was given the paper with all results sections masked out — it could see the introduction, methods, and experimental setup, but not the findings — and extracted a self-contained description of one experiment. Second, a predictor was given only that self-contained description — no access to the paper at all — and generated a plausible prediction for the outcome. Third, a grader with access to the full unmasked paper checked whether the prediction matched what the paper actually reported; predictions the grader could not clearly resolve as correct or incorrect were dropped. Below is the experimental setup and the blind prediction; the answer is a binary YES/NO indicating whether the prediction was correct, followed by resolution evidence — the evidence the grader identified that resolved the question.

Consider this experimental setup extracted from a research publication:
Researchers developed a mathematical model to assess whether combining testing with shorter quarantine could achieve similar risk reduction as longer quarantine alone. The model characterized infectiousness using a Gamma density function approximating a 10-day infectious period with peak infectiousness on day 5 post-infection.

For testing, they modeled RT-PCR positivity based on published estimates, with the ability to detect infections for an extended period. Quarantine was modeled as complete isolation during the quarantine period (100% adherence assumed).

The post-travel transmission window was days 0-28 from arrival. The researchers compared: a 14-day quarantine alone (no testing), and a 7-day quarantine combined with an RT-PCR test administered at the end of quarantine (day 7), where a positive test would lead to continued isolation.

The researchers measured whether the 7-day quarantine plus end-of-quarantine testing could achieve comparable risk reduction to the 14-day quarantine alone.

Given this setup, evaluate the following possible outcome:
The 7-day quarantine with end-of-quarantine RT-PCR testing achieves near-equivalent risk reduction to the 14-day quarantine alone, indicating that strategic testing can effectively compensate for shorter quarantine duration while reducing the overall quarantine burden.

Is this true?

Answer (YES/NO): NO